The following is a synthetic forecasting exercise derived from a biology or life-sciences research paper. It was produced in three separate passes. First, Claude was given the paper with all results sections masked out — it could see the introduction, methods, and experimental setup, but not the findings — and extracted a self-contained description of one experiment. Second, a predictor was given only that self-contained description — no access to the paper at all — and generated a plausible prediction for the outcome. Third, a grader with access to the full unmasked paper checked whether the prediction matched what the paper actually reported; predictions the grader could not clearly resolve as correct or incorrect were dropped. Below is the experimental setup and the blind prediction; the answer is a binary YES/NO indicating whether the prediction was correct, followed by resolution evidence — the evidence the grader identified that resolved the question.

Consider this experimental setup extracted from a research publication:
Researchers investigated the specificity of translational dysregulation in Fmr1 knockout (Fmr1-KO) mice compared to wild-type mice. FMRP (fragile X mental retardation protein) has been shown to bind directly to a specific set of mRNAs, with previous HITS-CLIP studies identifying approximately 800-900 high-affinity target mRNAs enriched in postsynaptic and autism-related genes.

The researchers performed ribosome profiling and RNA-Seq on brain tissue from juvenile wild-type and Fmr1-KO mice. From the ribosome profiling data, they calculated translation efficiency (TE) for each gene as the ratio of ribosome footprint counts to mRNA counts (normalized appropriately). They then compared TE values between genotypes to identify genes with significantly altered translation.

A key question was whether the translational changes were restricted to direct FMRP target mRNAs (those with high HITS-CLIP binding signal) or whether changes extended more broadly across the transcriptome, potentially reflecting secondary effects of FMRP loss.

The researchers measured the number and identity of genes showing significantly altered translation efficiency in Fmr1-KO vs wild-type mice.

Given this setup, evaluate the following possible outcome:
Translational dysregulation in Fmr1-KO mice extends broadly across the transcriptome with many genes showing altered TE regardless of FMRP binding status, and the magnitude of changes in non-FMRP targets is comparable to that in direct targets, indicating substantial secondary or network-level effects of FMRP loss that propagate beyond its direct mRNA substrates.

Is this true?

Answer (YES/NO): YES